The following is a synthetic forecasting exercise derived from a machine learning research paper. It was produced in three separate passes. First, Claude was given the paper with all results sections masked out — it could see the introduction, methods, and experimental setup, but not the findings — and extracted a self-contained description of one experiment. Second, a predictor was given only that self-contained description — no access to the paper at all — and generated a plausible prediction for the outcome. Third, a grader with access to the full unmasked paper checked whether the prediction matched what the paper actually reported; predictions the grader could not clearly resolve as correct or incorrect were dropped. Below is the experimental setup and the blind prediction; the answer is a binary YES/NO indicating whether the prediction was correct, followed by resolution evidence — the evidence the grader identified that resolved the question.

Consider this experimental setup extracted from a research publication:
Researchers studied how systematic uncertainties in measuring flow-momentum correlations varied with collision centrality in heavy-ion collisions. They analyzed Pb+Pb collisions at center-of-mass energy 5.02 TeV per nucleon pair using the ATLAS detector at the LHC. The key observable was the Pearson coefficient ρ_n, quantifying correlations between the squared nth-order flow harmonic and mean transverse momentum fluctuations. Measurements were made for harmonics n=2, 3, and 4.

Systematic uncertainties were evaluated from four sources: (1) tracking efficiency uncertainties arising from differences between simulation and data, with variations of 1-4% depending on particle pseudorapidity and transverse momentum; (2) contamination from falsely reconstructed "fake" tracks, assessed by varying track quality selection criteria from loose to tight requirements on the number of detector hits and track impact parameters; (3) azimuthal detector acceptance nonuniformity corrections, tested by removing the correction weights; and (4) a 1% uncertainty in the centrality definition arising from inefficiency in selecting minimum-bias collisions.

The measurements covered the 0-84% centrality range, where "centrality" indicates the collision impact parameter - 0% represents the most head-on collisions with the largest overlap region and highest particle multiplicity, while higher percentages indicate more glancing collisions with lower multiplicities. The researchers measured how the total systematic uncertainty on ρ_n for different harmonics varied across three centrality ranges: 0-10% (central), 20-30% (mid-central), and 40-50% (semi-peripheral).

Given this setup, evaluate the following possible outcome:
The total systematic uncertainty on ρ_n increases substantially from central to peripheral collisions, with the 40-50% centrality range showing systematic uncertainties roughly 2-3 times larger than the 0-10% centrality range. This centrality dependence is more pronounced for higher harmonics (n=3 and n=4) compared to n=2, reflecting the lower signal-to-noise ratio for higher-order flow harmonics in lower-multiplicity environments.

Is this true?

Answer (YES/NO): NO